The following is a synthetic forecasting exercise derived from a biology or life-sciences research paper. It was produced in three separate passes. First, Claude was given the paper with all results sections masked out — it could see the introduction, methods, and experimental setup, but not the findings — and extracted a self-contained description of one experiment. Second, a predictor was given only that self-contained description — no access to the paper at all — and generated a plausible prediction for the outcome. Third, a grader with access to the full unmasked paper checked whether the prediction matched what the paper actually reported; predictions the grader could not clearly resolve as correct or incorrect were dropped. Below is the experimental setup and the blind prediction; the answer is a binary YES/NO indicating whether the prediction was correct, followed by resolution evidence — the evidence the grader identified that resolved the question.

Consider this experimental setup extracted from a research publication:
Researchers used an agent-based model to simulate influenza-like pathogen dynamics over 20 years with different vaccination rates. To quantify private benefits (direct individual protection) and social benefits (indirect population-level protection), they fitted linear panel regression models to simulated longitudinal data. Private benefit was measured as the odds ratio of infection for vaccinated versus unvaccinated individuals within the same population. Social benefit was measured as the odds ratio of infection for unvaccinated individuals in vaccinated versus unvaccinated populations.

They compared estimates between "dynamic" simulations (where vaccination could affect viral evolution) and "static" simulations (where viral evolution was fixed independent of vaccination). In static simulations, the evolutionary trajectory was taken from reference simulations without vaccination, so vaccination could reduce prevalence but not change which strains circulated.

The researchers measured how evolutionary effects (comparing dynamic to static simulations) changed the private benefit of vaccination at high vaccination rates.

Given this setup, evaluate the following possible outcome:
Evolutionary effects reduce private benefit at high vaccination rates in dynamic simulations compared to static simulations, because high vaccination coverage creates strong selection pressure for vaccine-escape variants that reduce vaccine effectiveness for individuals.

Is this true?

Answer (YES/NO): NO